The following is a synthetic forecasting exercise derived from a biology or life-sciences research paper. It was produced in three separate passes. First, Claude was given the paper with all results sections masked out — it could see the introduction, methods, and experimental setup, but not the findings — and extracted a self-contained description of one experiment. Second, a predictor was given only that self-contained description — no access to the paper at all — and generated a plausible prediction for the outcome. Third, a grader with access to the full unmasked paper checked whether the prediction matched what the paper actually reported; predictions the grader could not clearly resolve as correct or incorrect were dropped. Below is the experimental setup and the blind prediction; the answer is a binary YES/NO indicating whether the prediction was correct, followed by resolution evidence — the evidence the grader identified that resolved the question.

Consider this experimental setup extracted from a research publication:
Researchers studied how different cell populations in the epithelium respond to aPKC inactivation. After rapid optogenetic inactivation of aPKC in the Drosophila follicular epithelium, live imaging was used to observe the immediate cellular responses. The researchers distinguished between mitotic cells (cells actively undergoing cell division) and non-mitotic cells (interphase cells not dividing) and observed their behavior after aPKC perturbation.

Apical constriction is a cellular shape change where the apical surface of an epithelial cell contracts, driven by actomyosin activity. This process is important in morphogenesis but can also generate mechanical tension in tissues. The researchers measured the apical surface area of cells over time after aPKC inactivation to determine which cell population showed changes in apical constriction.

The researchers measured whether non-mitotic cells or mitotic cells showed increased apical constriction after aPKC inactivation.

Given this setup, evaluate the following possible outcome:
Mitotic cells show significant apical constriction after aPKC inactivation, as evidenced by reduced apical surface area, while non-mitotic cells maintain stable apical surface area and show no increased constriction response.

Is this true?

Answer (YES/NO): NO